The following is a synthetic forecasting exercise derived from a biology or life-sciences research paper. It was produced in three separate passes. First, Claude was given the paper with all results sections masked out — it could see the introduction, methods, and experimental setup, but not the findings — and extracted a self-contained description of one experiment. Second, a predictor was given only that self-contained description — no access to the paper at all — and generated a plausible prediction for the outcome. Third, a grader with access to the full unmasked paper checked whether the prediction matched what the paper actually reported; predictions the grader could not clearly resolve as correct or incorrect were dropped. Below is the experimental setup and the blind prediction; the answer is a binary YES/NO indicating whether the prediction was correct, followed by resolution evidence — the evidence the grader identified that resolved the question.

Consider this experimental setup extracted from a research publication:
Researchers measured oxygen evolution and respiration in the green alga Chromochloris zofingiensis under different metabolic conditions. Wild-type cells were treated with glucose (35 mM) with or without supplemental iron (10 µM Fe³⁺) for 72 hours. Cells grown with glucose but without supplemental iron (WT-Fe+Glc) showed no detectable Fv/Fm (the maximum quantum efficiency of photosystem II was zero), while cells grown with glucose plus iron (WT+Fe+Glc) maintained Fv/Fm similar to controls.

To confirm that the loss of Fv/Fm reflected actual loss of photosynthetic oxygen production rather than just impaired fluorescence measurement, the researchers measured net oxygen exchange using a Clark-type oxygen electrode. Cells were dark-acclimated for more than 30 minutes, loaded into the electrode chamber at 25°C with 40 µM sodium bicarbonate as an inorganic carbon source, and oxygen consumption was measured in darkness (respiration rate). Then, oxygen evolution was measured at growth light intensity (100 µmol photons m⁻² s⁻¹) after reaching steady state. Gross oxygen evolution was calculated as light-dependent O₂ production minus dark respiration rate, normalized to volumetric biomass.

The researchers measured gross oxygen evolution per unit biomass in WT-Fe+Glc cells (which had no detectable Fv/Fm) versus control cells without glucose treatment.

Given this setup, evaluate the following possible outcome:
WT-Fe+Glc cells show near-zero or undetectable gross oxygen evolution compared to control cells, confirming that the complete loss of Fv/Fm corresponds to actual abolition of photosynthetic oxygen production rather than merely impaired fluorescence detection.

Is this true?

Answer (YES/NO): YES